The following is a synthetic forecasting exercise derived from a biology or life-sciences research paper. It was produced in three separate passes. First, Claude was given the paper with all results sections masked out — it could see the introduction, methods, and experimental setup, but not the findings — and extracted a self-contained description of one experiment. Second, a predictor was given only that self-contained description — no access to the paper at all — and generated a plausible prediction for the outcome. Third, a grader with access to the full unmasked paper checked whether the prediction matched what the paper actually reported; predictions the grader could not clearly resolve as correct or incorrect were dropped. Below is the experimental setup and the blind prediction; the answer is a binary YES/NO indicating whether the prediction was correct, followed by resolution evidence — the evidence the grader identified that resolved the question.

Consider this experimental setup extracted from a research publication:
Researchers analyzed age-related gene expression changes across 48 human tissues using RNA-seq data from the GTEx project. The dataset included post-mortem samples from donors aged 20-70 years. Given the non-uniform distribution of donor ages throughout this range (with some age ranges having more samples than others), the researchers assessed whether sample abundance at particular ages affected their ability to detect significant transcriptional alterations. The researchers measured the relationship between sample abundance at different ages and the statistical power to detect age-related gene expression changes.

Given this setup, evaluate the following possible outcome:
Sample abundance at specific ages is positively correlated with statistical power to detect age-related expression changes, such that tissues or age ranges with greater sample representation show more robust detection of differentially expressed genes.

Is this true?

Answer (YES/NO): YES